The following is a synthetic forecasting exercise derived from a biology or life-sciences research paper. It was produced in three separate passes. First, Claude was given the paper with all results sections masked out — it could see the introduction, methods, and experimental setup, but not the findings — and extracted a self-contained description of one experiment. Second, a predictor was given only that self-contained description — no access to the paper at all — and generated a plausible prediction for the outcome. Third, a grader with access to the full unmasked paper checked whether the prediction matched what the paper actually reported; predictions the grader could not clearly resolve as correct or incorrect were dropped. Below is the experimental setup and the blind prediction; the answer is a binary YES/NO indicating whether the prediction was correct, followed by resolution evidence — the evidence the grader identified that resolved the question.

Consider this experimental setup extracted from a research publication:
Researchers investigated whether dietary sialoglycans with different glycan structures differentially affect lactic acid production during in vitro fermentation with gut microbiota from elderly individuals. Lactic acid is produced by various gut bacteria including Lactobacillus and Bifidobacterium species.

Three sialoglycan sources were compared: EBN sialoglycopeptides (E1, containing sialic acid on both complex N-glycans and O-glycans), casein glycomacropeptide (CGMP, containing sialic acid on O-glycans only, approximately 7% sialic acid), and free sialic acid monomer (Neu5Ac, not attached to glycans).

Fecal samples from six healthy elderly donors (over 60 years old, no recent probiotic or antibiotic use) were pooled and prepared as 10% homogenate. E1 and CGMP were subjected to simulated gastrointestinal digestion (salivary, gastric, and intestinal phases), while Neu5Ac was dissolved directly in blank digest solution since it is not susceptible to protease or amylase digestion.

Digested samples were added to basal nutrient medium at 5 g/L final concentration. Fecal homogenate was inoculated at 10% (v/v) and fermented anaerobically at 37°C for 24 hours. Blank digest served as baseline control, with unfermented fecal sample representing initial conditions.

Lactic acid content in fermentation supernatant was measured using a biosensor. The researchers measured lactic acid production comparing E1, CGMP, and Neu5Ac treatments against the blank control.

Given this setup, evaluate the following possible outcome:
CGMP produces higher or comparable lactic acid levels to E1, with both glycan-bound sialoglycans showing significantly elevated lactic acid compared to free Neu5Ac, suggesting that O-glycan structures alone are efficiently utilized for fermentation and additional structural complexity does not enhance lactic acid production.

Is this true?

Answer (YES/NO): NO